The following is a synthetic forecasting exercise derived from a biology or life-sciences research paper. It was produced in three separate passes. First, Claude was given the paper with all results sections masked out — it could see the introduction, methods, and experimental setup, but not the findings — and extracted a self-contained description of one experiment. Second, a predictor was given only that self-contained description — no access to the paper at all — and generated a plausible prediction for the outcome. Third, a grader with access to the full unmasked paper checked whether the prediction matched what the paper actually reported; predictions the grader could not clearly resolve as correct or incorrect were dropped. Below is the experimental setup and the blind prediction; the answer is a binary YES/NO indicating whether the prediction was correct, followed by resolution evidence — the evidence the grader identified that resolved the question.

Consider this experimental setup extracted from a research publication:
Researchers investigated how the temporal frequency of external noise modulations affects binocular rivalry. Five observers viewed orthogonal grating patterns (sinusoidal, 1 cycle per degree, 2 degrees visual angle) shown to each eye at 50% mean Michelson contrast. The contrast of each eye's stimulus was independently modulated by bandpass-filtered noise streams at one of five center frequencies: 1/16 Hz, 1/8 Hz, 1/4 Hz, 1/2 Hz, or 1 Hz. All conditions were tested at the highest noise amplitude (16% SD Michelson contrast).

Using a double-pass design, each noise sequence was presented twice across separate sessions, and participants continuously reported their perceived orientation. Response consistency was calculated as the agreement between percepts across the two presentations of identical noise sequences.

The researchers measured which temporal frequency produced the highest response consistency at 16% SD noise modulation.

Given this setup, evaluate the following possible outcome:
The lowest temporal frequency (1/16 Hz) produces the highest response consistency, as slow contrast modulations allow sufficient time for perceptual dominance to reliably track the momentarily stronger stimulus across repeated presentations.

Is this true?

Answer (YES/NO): NO